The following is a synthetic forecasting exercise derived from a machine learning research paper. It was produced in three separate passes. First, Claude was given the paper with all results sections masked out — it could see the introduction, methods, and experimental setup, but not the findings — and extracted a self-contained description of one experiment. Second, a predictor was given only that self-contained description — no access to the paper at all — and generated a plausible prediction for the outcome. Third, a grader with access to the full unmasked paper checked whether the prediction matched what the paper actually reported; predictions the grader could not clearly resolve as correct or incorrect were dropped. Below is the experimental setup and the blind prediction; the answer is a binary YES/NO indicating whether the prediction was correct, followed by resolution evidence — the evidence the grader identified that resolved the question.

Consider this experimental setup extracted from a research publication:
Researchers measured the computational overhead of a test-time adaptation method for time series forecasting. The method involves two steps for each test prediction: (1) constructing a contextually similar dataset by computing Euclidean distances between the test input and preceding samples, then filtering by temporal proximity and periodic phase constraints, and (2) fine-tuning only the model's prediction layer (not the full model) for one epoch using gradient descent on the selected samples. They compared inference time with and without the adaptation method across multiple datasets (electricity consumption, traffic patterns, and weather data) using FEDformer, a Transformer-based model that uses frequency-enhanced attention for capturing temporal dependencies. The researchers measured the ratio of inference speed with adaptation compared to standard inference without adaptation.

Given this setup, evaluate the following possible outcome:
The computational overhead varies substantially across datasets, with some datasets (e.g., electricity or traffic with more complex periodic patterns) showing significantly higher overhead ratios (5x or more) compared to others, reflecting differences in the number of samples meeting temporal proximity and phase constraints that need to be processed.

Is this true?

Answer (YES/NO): NO